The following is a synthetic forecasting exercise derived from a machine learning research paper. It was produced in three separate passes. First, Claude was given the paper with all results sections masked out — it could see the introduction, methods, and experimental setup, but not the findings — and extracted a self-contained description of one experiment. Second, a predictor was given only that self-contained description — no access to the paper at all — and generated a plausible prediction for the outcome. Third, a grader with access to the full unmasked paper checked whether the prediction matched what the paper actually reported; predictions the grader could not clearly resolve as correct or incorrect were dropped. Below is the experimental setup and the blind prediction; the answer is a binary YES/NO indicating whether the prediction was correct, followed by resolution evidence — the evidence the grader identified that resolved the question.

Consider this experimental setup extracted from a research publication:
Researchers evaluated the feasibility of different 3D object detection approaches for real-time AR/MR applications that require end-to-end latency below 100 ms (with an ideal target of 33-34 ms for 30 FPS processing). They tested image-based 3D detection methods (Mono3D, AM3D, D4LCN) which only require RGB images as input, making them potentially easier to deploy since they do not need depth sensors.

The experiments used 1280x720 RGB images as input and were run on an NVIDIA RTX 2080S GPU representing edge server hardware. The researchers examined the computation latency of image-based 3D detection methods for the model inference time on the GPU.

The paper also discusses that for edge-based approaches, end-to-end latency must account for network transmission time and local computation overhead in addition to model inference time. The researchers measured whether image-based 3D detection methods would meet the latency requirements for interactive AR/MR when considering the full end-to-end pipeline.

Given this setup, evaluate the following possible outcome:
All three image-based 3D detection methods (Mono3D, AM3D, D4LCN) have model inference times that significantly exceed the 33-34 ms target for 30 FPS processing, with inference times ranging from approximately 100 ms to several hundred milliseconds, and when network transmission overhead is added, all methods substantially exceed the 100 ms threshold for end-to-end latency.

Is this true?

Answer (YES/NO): NO